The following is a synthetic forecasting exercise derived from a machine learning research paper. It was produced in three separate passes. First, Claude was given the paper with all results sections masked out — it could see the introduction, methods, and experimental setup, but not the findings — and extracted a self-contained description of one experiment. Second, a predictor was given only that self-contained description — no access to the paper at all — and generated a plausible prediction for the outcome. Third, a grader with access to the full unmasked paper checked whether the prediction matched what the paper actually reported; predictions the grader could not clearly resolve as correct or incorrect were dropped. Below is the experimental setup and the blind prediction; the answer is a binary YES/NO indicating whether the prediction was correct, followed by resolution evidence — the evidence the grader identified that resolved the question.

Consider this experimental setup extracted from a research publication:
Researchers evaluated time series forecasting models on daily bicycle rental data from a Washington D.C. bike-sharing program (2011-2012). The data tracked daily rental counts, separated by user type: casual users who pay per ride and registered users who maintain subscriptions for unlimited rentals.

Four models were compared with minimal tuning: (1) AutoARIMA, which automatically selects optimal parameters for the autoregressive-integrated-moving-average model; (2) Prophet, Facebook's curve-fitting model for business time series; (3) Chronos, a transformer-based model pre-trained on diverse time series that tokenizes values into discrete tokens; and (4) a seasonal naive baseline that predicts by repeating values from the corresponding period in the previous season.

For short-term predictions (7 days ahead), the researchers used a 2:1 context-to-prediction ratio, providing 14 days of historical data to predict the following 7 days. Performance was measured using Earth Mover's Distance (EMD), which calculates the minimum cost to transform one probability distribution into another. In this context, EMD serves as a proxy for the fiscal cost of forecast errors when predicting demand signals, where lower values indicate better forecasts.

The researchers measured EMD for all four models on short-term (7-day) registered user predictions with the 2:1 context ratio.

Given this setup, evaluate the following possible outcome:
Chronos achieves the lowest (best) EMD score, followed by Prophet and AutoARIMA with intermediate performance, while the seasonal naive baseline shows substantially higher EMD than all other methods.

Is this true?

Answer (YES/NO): NO